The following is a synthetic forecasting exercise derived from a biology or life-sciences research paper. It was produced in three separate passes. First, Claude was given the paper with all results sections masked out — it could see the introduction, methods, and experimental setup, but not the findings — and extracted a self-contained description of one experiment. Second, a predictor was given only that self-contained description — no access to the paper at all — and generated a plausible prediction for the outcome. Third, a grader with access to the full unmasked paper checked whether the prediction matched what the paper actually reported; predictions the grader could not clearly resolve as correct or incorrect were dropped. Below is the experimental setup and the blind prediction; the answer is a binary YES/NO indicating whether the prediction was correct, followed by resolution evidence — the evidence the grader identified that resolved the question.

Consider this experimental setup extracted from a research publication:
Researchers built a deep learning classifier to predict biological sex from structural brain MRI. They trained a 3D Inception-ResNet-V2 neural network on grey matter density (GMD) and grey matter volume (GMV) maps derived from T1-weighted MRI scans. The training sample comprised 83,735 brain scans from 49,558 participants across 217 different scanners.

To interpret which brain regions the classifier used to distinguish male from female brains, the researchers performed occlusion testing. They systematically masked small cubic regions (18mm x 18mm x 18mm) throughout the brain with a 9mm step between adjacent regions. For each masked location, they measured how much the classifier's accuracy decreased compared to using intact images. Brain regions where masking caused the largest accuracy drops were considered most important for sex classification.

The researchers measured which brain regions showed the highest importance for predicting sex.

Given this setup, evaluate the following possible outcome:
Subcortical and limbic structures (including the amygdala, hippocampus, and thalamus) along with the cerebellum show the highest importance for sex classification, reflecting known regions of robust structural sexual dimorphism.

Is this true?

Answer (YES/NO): YES